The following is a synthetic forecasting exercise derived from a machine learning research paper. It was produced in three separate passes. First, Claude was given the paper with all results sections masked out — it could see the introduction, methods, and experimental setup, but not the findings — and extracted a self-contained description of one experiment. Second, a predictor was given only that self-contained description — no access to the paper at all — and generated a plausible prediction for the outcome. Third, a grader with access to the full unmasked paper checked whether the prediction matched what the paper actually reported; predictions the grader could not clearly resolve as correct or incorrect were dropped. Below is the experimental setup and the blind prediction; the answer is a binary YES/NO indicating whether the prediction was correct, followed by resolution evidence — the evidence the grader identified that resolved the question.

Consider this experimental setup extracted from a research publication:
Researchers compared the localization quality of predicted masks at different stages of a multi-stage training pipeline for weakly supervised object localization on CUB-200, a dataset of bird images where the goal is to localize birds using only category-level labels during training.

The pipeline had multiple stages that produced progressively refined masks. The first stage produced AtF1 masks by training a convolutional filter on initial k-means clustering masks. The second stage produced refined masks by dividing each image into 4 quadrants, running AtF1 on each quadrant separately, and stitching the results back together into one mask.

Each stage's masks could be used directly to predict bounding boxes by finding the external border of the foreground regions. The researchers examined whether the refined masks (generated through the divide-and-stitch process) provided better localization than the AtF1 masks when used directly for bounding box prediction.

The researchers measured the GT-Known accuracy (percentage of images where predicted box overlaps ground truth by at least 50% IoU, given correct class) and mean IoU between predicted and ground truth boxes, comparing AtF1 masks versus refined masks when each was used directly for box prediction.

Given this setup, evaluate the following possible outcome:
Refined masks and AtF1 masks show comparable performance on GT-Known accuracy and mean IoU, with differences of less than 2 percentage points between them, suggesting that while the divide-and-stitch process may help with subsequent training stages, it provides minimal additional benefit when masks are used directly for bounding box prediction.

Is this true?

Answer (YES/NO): NO